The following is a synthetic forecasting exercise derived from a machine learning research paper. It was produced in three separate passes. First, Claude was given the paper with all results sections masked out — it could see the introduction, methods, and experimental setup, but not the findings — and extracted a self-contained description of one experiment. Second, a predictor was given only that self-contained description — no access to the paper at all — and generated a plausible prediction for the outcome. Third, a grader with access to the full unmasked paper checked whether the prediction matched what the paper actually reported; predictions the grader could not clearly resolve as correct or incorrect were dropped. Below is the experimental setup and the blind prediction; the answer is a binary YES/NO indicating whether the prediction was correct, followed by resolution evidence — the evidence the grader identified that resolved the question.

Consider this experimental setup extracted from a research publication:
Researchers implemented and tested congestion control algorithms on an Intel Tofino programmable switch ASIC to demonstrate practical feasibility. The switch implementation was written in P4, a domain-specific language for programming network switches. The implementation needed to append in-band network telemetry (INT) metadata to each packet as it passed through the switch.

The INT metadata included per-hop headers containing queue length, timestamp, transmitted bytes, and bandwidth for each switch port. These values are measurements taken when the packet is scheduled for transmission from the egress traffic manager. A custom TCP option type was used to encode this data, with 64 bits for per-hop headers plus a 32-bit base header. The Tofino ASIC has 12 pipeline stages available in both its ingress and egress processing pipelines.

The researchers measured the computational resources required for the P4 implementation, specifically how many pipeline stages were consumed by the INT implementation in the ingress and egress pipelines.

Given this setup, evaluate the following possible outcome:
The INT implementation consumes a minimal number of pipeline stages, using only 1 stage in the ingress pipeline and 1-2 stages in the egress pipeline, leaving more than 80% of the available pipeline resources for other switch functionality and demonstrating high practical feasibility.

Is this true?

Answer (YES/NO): NO